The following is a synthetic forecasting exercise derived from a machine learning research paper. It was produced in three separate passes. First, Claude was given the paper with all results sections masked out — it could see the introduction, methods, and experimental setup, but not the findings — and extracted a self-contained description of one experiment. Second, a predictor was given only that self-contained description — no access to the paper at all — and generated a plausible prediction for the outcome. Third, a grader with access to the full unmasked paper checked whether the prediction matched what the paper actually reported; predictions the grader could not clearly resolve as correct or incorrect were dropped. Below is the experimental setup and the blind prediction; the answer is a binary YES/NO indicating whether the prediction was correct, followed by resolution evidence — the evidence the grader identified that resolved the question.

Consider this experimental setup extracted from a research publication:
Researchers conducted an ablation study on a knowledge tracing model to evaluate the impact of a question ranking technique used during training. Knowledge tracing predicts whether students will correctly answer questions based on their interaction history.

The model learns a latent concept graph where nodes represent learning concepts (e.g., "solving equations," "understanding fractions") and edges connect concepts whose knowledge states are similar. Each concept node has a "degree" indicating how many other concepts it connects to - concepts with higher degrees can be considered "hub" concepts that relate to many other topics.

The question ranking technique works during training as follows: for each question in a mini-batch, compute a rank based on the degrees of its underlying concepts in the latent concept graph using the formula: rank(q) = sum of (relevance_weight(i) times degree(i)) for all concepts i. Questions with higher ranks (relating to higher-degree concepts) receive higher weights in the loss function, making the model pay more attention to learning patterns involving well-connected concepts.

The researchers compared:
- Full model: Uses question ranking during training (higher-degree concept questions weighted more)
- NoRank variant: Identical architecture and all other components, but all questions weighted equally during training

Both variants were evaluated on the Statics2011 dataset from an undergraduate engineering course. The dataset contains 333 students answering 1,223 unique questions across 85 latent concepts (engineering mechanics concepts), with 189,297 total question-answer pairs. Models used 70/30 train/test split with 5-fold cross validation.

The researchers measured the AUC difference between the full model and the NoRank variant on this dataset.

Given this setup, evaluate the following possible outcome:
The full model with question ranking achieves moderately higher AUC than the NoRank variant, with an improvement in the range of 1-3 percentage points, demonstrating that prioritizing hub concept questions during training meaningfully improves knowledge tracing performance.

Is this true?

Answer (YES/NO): NO